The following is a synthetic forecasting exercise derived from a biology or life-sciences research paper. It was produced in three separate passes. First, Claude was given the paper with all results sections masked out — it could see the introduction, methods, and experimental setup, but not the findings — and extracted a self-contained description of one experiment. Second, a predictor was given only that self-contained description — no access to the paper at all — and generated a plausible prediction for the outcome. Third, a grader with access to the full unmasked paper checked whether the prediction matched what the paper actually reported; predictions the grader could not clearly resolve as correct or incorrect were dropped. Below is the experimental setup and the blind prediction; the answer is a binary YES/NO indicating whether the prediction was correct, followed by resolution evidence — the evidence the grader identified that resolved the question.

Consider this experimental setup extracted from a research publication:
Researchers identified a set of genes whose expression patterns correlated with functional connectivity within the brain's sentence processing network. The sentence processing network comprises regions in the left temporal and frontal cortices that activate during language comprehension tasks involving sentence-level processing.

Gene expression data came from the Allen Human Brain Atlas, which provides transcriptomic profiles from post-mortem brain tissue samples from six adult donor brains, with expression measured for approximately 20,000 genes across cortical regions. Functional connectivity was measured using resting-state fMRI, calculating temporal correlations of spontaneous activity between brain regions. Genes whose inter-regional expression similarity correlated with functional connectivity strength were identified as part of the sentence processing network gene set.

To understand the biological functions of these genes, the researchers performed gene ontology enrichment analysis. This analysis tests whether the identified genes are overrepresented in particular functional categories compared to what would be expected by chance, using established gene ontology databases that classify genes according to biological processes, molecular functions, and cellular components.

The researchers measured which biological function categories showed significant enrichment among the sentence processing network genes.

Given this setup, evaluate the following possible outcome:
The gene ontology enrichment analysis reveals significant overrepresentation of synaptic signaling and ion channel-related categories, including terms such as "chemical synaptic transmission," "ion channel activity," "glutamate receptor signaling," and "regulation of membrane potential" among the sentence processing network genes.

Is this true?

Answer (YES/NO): NO